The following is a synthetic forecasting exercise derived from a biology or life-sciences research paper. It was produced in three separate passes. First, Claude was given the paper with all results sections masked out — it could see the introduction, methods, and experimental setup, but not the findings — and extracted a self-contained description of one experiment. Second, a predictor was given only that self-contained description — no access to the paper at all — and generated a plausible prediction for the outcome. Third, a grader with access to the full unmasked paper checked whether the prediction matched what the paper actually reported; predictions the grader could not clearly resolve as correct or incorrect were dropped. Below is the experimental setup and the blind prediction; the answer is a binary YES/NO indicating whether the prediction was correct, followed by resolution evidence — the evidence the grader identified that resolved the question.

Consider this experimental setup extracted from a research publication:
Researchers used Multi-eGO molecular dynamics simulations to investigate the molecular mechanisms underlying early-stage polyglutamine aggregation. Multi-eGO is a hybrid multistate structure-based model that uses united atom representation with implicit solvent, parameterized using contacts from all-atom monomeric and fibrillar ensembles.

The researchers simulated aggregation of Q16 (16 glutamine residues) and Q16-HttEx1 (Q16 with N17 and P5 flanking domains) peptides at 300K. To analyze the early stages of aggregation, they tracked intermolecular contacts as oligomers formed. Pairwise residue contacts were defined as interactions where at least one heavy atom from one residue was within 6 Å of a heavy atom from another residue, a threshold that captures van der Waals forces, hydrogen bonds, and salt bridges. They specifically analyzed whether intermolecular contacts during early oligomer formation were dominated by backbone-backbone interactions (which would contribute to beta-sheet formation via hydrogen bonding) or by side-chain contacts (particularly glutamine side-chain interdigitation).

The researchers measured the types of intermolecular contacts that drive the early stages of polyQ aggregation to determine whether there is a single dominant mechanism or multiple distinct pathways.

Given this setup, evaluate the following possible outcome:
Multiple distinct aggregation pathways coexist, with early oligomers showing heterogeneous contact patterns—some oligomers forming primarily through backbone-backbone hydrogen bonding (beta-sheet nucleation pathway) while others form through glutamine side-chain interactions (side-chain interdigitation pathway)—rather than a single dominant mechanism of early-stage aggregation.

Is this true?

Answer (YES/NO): YES